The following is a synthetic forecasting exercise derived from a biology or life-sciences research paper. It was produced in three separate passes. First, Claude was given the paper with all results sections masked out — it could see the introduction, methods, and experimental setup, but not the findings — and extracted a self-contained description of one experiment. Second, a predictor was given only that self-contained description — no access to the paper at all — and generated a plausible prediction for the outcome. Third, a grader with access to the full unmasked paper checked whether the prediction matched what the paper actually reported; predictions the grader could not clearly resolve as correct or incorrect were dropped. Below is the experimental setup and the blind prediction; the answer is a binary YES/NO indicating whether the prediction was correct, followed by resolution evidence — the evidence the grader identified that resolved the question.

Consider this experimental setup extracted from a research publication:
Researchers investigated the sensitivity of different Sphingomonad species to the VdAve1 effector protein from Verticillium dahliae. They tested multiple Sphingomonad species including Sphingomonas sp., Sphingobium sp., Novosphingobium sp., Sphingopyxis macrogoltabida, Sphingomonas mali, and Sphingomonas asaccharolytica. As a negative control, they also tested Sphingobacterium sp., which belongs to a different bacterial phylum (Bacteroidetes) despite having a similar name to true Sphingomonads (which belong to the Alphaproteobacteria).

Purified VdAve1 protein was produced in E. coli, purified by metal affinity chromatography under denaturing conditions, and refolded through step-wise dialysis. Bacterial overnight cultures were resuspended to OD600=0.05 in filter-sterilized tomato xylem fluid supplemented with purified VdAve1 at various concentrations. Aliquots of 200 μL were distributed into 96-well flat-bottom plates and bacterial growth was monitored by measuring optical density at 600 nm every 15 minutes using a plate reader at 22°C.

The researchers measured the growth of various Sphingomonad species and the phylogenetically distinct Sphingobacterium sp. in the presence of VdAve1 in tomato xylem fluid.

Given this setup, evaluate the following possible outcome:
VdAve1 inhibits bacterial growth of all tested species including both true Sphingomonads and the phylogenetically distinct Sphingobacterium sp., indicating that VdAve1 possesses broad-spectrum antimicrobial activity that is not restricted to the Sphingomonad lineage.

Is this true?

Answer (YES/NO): NO